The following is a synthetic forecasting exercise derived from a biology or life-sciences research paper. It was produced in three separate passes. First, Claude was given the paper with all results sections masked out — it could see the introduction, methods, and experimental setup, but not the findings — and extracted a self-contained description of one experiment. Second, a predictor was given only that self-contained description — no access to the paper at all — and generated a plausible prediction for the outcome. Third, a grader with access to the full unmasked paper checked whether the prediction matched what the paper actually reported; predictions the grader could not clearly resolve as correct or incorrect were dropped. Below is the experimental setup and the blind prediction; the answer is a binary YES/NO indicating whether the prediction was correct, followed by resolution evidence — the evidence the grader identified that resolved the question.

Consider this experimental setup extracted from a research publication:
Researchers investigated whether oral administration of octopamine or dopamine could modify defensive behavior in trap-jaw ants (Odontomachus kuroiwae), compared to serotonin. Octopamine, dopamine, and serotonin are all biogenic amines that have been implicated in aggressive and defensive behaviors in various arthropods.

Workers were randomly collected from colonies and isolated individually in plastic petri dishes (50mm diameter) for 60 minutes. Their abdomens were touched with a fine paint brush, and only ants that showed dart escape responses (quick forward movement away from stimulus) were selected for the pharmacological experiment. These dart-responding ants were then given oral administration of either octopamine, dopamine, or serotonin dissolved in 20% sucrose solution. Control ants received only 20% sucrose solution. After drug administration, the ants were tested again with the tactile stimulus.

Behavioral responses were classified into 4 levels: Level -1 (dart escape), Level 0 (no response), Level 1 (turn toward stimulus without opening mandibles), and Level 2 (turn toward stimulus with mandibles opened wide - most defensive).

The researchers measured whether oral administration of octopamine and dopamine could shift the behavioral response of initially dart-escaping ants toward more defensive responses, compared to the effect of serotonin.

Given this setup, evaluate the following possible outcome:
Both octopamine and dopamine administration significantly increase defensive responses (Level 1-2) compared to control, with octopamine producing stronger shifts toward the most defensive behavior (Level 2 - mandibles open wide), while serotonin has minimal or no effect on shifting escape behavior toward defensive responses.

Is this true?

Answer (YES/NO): NO